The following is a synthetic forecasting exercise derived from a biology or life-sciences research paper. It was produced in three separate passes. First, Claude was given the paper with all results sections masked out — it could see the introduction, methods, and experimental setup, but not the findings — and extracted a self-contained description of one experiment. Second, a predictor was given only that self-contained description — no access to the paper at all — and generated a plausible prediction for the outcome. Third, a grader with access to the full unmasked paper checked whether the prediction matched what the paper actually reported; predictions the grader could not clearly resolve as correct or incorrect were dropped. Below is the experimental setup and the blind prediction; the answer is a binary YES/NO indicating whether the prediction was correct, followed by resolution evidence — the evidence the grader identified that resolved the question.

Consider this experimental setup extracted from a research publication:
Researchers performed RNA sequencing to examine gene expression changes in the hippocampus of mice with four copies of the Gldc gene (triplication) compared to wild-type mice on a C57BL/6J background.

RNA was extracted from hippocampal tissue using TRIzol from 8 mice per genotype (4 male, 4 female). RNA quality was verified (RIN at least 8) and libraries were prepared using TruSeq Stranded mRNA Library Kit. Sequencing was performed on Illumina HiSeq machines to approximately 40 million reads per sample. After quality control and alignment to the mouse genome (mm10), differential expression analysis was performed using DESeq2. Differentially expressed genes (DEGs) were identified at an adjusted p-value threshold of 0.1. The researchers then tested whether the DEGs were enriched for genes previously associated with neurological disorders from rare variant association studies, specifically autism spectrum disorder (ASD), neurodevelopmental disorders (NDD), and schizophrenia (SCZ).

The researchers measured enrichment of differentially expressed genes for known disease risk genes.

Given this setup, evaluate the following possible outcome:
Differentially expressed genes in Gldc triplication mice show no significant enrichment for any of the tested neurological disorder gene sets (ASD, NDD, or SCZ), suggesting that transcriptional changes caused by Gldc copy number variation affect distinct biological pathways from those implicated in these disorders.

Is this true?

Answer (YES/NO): NO